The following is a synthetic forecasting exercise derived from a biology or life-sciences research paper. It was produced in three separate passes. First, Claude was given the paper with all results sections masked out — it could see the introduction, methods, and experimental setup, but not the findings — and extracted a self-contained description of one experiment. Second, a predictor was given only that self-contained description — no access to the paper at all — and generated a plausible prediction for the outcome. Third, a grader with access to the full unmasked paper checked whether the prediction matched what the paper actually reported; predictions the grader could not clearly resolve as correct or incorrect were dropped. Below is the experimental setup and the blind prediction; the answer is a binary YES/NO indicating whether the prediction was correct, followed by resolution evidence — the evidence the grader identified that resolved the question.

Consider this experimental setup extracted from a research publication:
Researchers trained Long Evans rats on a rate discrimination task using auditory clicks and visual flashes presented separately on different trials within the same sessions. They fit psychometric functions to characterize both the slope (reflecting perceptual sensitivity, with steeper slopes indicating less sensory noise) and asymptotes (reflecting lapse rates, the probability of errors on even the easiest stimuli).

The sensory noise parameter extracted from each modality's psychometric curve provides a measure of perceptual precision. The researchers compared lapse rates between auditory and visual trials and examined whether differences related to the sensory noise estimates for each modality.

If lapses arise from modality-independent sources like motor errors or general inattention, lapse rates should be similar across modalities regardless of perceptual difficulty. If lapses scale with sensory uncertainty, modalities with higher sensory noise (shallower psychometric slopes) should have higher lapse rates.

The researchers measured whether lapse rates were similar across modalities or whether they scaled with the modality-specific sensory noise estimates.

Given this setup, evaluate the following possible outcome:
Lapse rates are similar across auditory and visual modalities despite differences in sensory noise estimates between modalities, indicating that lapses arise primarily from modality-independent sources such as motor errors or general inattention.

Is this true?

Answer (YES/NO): NO